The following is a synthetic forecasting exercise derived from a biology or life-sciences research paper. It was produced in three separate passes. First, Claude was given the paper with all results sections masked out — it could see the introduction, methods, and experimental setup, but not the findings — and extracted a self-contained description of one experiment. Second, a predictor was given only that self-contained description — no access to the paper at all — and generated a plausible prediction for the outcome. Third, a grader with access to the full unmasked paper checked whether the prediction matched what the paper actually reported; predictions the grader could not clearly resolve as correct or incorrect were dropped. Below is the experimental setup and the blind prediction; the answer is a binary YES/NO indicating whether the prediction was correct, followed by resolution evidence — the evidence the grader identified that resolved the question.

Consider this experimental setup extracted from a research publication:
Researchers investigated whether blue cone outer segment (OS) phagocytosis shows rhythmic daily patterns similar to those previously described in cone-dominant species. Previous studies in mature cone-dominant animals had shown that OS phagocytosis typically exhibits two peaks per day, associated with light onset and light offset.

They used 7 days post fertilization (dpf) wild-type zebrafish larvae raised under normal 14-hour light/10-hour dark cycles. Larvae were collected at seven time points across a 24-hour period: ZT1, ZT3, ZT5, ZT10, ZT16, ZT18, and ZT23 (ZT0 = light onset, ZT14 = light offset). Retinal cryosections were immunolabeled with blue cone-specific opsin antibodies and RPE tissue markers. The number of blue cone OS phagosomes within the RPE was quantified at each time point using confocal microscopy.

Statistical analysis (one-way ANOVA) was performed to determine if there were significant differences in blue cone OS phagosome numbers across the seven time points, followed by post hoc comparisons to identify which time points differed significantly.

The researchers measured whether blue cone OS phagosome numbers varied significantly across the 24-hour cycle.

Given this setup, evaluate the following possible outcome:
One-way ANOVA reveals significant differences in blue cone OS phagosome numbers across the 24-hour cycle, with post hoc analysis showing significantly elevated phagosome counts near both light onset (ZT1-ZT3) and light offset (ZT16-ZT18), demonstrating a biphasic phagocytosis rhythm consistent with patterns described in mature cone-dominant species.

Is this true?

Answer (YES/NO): YES